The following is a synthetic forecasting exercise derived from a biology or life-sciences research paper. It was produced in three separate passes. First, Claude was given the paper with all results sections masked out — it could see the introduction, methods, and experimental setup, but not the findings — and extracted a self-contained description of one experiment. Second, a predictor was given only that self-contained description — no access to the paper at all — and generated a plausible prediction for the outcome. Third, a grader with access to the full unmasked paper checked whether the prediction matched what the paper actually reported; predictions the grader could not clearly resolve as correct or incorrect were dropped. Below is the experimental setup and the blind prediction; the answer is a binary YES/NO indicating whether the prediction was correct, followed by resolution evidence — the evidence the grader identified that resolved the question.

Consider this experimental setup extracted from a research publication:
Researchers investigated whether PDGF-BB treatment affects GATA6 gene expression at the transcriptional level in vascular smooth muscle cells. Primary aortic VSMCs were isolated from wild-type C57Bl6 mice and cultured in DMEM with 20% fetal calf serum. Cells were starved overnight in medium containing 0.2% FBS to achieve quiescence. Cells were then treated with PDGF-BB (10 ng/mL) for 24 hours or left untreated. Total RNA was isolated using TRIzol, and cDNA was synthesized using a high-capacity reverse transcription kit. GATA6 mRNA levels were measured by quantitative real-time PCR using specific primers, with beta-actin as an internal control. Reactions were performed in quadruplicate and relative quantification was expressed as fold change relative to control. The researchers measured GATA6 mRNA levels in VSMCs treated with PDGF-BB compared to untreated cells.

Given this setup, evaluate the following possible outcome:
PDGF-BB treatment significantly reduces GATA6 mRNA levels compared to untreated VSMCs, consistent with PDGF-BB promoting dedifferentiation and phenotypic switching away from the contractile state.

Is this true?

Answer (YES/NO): YES